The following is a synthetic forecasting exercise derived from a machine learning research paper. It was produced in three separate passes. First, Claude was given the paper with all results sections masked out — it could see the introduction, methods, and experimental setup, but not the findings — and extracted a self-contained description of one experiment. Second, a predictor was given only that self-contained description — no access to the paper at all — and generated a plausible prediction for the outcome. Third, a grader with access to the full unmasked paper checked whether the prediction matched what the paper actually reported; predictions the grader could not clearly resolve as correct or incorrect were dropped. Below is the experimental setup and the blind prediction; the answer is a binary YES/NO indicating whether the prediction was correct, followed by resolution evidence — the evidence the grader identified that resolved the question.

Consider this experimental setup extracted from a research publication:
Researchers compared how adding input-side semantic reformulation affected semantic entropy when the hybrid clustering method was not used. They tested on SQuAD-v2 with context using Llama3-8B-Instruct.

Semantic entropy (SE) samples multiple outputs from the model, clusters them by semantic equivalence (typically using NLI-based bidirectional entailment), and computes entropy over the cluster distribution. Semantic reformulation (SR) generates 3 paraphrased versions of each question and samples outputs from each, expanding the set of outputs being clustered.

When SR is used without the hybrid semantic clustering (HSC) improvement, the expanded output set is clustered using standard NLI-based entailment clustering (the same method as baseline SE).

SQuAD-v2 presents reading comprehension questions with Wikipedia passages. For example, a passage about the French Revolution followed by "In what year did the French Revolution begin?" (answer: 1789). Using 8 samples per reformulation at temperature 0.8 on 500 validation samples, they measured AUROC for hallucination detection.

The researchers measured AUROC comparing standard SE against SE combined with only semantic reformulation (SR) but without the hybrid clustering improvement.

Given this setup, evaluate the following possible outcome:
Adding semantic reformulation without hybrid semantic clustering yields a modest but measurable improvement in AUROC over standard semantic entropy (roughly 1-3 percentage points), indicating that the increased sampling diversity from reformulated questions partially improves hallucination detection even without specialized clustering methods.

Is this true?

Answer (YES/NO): NO